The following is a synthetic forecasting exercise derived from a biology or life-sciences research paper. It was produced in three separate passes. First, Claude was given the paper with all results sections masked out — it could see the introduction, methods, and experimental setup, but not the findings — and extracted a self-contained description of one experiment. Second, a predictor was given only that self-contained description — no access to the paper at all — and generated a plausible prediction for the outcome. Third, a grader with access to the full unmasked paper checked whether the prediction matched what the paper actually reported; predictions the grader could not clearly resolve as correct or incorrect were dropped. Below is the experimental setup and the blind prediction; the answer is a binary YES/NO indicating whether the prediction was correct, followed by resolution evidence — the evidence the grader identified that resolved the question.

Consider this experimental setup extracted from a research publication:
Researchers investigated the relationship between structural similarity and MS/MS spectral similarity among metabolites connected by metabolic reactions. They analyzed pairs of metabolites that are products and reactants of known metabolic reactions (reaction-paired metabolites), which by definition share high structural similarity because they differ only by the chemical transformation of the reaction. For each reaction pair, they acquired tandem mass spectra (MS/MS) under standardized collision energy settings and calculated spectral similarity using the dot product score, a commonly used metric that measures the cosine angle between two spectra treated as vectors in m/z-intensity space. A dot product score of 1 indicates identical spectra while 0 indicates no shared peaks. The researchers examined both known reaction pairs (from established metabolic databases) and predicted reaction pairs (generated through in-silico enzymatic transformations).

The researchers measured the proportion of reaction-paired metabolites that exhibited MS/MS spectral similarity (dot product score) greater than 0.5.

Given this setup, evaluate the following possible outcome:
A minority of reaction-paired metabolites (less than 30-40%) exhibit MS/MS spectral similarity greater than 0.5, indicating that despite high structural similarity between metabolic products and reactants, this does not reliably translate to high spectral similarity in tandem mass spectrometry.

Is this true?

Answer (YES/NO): NO